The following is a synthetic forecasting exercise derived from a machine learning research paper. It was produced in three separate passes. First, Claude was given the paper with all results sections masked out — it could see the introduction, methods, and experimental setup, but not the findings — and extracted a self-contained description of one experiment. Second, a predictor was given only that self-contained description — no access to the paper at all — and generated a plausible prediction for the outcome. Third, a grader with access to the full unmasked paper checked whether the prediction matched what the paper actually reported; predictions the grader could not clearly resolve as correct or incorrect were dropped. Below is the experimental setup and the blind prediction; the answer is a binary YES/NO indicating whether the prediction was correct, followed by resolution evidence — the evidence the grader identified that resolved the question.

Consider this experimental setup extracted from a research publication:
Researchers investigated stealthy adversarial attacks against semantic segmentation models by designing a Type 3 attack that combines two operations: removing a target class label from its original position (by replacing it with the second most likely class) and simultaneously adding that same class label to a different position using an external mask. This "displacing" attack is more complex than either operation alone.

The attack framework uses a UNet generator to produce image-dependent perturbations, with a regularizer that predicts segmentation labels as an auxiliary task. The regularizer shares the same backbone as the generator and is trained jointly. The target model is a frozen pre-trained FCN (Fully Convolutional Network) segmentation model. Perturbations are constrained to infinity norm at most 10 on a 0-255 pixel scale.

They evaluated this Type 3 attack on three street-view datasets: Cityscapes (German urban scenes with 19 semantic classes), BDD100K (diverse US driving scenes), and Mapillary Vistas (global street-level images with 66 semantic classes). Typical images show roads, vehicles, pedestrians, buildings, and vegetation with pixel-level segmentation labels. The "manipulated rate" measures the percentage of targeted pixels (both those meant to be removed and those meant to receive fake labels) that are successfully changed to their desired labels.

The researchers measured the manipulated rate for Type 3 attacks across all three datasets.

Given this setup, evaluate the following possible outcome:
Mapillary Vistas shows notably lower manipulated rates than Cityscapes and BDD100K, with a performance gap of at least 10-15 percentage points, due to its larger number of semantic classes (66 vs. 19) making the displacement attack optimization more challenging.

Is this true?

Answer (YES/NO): YES